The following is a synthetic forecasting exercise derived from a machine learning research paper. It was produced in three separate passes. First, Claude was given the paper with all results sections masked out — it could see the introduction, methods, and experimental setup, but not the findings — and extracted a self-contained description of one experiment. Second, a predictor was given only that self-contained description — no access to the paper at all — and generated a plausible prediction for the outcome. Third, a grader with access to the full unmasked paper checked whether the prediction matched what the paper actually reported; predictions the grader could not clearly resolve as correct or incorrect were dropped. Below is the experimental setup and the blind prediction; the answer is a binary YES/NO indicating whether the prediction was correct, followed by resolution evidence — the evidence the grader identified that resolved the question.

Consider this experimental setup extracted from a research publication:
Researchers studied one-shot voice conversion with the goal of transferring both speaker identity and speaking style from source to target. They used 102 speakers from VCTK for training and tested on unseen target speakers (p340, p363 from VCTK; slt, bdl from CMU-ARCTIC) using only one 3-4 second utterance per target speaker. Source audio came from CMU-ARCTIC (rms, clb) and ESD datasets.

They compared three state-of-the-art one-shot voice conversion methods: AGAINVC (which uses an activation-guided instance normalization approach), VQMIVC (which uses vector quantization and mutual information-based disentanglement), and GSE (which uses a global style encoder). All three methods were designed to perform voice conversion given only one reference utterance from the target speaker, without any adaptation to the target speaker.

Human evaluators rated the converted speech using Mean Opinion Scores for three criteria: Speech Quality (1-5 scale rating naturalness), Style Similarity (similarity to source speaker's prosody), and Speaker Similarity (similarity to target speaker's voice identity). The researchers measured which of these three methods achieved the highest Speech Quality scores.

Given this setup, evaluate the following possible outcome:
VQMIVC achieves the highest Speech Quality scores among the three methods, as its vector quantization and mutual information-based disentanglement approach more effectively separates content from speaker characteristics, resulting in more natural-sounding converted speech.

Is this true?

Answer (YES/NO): NO